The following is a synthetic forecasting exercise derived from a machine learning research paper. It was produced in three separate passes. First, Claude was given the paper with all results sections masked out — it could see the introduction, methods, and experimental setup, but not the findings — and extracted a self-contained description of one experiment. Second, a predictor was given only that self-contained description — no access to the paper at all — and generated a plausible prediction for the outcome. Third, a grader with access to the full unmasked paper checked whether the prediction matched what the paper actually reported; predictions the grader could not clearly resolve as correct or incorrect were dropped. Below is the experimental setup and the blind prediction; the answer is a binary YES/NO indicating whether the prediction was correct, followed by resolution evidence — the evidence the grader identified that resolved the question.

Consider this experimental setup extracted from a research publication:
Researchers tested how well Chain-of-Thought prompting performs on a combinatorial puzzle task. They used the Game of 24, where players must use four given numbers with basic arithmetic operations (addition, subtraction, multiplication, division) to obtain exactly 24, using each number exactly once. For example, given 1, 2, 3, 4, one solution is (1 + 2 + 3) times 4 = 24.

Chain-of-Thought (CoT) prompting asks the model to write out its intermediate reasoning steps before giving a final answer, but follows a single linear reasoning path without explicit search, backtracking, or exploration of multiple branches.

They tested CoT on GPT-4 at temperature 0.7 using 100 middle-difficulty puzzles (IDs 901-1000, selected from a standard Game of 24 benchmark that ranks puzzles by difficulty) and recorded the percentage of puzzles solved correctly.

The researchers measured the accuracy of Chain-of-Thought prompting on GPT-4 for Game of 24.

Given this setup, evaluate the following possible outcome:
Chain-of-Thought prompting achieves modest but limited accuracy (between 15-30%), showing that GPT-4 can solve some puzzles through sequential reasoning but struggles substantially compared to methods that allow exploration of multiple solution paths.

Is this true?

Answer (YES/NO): NO